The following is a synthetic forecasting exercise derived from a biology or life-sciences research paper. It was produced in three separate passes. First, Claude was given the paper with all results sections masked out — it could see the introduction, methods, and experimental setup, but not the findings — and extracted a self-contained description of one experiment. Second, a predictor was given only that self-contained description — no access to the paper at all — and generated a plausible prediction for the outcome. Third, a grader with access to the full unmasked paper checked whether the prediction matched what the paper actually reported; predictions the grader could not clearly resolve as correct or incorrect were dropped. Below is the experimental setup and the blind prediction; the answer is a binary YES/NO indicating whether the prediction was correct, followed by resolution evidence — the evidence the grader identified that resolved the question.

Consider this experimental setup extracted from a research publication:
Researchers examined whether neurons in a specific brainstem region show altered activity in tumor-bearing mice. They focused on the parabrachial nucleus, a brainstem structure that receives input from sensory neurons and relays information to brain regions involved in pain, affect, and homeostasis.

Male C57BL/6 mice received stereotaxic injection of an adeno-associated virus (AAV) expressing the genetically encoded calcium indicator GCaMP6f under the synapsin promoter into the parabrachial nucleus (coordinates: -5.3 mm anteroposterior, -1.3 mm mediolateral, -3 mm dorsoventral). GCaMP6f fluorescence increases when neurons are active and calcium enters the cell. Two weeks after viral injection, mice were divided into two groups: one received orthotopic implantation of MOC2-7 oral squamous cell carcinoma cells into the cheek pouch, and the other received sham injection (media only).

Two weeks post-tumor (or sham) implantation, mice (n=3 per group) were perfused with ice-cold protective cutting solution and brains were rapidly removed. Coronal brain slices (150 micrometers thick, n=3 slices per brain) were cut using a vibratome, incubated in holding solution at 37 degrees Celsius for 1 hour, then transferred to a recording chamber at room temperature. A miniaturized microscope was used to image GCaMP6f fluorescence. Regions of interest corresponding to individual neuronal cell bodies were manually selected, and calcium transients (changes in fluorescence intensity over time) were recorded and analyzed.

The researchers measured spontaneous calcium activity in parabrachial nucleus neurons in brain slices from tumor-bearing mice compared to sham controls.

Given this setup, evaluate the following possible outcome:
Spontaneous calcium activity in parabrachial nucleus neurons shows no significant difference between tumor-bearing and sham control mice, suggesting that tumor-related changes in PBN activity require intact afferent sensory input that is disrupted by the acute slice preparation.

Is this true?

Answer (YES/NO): NO